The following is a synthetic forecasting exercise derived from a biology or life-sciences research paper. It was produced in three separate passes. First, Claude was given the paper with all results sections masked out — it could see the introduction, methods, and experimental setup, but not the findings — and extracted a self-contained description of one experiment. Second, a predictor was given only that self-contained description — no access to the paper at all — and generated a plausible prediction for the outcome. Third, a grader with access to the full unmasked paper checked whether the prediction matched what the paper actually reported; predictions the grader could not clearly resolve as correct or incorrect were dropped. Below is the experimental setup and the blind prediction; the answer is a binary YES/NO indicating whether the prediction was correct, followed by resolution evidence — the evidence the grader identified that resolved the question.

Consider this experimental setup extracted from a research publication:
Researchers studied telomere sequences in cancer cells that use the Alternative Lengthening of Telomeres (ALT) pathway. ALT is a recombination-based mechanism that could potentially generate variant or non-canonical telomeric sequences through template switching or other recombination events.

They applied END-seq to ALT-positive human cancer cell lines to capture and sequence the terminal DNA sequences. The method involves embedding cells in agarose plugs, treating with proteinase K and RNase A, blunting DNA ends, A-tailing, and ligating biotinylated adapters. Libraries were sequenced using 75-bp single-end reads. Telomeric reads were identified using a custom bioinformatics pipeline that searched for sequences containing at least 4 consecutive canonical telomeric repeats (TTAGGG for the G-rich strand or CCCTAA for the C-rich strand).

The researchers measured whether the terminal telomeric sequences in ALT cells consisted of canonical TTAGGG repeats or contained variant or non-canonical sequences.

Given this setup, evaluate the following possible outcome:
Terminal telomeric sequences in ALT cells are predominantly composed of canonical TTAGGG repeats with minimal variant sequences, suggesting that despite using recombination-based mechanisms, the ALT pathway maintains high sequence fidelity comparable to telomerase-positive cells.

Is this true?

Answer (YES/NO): YES